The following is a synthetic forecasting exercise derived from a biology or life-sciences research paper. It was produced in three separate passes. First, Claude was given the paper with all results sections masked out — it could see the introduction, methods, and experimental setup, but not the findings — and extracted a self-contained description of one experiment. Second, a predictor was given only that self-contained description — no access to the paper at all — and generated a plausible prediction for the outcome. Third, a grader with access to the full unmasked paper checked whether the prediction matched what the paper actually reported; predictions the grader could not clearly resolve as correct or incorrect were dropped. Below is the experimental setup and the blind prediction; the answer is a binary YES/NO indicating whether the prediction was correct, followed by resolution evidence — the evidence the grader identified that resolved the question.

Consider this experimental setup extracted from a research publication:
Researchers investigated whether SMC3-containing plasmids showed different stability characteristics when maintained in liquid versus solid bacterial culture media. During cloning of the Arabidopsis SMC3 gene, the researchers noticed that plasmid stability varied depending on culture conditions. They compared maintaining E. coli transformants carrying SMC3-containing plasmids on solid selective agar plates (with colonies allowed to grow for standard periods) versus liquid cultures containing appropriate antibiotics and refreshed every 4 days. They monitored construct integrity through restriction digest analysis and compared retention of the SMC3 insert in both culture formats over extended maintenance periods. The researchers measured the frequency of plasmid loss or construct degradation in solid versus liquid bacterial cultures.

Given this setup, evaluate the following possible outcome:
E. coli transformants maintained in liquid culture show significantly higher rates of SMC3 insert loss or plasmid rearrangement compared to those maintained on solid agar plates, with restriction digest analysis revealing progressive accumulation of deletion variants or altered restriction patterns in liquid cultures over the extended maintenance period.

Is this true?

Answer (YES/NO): NO